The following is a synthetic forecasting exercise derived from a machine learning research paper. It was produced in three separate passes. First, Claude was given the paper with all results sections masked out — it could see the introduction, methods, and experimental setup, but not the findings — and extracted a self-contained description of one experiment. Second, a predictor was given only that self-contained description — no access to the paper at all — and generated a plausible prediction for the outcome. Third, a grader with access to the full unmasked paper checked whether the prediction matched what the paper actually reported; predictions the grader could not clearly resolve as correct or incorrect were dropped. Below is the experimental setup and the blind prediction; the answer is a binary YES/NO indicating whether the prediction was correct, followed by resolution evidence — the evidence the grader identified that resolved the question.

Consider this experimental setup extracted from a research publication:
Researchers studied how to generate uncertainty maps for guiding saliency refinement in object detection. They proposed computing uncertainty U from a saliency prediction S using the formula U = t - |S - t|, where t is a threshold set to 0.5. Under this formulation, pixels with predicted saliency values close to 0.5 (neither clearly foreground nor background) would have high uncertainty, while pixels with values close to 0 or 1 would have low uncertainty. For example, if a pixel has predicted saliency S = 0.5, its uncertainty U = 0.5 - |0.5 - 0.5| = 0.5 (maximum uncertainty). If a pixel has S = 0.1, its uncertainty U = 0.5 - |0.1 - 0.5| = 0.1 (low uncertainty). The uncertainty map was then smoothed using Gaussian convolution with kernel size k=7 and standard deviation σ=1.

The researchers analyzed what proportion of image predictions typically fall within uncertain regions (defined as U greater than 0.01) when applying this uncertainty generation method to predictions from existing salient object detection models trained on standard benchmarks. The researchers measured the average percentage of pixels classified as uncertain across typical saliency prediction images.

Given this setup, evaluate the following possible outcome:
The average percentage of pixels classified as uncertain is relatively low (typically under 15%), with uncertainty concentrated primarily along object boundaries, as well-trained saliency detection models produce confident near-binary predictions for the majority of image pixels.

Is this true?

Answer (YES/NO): YES